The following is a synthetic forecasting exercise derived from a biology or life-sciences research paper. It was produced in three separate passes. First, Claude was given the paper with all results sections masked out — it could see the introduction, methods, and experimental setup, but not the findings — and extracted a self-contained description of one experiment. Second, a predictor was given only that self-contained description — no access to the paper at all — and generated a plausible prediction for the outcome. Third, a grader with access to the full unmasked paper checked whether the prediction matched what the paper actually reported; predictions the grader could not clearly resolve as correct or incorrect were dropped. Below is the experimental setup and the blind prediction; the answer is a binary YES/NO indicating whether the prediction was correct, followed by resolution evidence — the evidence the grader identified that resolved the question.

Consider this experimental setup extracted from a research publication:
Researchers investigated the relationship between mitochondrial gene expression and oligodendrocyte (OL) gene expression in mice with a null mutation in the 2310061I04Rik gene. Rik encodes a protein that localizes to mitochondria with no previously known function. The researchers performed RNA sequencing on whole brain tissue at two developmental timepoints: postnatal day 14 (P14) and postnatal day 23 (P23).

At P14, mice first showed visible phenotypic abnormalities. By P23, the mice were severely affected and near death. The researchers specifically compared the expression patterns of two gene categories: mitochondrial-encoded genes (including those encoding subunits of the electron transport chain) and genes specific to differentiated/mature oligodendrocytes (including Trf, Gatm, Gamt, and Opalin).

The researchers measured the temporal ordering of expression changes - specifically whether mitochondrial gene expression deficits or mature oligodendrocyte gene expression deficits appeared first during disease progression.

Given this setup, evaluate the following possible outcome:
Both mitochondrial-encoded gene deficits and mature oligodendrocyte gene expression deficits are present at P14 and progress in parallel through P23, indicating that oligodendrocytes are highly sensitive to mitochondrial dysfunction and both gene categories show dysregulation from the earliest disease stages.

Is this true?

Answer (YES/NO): NO